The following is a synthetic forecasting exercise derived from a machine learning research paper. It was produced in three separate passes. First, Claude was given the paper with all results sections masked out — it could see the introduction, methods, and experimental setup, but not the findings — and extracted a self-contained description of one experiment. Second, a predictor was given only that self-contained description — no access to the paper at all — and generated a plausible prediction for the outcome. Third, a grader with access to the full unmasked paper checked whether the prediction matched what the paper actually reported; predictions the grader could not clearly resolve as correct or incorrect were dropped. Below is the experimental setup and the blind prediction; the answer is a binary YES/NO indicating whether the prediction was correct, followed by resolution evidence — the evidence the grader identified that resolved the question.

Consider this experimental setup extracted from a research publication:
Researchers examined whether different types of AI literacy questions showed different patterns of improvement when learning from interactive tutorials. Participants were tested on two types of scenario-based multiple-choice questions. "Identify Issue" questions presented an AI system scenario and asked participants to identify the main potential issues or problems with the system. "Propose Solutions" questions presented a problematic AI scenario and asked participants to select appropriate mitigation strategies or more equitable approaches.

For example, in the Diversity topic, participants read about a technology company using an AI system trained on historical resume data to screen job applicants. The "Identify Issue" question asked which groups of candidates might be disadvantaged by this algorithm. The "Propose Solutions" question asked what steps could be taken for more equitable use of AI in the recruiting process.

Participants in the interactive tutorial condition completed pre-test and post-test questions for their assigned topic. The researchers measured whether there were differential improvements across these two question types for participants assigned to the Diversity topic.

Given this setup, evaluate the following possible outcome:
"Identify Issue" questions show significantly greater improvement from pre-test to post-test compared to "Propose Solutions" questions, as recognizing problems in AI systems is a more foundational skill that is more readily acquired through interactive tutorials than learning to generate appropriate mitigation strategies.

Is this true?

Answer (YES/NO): NO